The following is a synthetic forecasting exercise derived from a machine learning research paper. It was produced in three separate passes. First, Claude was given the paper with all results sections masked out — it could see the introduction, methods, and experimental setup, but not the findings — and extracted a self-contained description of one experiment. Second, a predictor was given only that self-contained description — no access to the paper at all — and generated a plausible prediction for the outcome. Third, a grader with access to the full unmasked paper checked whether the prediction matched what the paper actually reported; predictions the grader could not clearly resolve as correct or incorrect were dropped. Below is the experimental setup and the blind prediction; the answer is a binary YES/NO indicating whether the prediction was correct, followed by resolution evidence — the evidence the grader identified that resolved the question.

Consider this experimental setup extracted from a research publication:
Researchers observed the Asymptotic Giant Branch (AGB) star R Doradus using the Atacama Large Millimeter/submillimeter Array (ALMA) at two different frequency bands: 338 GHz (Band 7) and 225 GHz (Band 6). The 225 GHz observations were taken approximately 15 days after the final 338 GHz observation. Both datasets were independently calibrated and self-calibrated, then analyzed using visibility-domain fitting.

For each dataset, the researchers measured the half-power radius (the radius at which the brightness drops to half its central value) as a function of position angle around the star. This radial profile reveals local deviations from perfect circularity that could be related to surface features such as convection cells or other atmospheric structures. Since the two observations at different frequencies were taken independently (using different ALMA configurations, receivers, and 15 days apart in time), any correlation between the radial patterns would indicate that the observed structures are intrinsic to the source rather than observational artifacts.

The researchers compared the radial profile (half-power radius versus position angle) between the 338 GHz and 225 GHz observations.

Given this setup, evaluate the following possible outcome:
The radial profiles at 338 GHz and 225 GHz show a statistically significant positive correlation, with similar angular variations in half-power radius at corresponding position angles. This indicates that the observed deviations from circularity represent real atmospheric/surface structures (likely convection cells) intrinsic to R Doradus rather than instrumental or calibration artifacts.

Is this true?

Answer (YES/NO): YES